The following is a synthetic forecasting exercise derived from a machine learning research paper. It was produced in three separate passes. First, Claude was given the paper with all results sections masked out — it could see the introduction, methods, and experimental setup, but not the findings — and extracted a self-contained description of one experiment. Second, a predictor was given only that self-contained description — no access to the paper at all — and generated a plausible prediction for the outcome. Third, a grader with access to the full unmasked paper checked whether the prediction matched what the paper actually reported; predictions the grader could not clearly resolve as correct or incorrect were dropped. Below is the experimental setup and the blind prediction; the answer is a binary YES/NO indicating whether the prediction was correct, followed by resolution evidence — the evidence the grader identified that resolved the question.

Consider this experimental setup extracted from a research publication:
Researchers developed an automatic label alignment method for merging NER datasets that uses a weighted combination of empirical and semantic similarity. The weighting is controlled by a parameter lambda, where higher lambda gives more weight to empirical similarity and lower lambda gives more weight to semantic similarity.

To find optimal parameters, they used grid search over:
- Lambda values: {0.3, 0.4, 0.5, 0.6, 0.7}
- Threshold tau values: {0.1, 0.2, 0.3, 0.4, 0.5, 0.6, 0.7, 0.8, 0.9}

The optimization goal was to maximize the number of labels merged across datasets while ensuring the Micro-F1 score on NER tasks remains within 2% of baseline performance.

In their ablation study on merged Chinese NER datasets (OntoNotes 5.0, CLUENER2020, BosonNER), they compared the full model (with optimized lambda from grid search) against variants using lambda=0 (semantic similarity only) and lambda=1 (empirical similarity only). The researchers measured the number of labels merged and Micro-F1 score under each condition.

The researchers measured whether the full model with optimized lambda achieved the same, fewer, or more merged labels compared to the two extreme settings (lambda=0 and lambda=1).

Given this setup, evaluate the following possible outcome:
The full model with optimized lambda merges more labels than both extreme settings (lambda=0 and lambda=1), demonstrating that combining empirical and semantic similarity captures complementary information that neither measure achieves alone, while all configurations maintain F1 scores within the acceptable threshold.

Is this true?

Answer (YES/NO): YES